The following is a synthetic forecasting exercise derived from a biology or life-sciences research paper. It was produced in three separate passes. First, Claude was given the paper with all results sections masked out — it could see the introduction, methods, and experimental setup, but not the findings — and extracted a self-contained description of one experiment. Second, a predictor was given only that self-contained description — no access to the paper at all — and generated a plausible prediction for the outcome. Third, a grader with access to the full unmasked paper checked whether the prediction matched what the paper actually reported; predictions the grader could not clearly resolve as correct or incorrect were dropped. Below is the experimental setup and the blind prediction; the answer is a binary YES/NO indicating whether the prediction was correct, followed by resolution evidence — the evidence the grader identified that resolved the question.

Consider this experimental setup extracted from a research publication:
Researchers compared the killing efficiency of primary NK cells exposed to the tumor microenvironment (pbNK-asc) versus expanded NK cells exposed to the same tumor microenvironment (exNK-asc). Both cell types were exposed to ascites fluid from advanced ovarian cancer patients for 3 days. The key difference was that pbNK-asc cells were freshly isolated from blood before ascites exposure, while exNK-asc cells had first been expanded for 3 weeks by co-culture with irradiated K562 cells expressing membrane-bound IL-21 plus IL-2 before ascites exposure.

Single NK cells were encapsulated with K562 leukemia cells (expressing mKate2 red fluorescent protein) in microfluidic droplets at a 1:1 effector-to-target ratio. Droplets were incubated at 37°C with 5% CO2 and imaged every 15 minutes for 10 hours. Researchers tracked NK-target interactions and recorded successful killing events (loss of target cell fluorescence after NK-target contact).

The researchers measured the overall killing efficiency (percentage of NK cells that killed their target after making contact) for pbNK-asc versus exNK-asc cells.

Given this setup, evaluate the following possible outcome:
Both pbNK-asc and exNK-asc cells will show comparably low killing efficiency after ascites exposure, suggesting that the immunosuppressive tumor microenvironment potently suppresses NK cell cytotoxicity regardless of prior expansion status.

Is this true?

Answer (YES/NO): NO